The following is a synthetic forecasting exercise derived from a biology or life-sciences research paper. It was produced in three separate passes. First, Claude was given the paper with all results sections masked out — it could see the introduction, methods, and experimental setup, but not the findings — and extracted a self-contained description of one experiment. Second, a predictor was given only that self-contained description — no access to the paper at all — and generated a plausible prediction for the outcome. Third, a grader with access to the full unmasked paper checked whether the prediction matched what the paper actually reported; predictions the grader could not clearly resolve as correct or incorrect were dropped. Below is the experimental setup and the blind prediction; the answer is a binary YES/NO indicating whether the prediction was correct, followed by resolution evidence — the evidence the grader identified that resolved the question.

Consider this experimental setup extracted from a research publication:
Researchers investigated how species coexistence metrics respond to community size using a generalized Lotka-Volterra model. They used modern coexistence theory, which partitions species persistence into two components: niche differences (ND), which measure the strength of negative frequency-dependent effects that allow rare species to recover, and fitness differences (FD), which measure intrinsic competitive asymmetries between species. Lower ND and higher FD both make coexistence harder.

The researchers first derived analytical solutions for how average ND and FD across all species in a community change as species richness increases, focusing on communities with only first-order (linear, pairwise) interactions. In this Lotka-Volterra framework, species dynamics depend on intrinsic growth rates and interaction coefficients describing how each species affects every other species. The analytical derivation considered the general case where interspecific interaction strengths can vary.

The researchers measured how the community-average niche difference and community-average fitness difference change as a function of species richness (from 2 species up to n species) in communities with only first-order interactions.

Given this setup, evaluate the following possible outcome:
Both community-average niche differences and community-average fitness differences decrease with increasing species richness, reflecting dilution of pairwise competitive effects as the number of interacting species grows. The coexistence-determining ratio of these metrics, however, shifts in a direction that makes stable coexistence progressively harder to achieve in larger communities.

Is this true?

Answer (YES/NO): NO